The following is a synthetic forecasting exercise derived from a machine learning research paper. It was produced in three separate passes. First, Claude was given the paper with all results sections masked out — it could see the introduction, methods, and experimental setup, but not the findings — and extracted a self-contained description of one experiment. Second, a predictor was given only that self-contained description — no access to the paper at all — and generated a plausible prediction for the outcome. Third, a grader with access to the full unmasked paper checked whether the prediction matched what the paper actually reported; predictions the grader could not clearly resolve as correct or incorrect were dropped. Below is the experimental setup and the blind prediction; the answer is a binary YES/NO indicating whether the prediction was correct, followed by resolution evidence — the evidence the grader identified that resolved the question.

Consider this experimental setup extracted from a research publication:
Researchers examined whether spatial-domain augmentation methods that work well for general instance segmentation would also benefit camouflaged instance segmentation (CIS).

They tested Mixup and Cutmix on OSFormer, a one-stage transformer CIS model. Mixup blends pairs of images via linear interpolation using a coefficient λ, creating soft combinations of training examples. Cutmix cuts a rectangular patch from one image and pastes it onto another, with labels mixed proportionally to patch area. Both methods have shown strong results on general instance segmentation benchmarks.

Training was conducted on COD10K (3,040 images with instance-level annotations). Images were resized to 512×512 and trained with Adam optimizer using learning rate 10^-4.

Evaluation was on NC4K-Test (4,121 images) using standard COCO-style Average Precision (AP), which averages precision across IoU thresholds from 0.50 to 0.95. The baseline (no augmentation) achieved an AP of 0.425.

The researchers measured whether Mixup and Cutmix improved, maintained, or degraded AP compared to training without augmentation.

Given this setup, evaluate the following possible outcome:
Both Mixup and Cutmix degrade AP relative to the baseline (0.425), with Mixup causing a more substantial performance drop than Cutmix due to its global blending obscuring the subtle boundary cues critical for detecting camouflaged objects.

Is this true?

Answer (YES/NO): NO